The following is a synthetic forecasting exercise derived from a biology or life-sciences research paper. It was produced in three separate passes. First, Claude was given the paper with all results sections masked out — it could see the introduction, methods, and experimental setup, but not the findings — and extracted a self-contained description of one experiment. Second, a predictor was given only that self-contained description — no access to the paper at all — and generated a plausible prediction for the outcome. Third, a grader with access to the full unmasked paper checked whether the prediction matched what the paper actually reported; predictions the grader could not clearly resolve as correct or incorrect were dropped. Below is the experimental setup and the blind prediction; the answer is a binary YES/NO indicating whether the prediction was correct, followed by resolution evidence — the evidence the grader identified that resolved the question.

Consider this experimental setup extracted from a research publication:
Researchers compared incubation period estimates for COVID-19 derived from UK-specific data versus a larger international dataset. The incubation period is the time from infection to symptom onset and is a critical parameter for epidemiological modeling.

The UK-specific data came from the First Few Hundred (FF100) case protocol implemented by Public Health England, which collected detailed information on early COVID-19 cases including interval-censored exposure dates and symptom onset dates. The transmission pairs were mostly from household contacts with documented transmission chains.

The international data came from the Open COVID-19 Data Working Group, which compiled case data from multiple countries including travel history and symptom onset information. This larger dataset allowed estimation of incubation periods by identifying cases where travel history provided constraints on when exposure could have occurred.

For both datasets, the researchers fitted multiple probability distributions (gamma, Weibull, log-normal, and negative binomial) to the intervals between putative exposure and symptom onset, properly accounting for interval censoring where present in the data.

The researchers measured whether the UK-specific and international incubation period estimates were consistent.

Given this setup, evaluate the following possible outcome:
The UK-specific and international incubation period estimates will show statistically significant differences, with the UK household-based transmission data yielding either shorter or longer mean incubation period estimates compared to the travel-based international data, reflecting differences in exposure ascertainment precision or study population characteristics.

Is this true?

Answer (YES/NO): YES